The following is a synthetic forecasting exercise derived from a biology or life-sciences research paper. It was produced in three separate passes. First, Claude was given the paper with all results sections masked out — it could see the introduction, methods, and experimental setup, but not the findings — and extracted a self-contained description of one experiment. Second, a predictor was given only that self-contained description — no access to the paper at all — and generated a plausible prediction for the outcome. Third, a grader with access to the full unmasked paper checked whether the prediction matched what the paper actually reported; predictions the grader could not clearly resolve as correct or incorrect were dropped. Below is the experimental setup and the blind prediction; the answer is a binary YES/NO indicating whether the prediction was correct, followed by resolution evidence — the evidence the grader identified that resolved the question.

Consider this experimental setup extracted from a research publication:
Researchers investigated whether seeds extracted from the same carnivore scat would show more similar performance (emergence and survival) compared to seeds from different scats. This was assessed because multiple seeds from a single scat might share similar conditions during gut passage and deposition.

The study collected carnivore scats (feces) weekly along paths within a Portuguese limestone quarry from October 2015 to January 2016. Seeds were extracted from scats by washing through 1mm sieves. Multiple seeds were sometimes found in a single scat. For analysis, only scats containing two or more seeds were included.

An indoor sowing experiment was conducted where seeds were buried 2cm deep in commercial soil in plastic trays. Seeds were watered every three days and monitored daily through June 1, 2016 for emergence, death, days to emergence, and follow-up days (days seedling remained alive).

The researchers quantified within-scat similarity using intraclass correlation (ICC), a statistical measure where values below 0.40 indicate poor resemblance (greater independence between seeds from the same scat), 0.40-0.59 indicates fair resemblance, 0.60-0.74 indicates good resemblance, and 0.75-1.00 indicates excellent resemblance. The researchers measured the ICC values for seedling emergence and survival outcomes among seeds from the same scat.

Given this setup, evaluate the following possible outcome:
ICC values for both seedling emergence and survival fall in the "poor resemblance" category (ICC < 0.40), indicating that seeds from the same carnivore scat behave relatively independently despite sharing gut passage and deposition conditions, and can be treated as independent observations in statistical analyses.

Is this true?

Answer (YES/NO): YES